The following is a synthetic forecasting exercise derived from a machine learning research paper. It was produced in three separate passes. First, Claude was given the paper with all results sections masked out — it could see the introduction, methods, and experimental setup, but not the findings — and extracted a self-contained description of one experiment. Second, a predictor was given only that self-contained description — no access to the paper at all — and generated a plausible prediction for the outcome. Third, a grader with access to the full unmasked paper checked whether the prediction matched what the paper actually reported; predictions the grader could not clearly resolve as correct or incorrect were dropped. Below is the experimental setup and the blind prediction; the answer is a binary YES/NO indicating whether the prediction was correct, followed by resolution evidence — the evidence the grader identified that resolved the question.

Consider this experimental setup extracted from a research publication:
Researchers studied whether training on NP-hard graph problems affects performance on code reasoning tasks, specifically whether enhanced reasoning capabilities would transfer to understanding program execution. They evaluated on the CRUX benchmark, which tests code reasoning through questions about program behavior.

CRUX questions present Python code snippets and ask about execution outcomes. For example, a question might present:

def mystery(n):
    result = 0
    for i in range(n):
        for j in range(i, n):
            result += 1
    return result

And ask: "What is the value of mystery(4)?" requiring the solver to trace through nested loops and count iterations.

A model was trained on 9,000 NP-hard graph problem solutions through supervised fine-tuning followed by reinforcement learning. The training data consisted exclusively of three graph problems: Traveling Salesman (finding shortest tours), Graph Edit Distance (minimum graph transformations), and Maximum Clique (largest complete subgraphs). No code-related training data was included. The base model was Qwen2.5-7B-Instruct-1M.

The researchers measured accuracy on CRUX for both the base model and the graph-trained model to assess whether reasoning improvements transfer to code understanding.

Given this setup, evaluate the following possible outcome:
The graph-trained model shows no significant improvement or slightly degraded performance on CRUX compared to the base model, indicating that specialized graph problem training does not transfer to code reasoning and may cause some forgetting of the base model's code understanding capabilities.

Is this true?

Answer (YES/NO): NO